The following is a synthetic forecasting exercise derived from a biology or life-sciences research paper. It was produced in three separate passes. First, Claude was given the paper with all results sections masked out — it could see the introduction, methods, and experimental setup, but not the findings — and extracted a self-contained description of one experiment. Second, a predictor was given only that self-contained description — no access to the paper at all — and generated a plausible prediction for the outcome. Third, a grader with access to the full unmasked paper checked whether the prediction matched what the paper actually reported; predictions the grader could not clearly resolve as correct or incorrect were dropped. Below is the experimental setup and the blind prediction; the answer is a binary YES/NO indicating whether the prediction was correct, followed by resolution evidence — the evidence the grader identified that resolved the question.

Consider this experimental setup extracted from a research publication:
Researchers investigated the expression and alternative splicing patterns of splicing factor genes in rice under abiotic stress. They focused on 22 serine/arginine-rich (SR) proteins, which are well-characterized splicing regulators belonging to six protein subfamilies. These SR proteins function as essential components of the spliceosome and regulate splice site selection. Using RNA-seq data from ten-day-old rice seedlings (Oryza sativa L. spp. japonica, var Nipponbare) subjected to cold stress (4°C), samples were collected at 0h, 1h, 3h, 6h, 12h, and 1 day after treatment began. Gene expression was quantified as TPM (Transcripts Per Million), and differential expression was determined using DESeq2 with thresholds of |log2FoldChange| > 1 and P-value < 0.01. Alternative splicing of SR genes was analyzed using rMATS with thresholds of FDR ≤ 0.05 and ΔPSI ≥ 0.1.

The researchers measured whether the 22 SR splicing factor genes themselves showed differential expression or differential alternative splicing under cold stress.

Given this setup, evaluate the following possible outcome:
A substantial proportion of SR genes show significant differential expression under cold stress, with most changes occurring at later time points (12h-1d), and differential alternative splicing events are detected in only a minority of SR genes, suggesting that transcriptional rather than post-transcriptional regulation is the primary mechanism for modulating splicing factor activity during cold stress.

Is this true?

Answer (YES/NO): NO